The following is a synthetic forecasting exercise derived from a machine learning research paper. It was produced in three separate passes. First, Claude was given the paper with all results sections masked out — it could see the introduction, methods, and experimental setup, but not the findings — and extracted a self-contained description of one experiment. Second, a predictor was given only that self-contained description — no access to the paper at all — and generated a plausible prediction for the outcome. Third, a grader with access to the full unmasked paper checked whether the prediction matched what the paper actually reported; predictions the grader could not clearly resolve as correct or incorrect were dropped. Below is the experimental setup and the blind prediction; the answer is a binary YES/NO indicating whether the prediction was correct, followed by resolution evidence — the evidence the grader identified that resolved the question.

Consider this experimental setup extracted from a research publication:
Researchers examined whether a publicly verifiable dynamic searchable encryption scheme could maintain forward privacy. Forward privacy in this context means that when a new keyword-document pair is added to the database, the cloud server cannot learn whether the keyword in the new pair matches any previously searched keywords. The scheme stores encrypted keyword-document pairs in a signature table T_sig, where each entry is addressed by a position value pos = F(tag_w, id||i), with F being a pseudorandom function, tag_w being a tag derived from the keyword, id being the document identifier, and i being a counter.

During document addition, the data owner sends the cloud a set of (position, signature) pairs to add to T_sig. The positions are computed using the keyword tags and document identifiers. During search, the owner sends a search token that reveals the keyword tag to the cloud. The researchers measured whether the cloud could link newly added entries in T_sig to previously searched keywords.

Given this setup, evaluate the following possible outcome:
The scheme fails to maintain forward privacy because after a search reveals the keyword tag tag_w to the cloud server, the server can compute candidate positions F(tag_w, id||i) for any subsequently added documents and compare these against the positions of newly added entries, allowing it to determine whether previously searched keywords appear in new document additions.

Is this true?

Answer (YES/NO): NO